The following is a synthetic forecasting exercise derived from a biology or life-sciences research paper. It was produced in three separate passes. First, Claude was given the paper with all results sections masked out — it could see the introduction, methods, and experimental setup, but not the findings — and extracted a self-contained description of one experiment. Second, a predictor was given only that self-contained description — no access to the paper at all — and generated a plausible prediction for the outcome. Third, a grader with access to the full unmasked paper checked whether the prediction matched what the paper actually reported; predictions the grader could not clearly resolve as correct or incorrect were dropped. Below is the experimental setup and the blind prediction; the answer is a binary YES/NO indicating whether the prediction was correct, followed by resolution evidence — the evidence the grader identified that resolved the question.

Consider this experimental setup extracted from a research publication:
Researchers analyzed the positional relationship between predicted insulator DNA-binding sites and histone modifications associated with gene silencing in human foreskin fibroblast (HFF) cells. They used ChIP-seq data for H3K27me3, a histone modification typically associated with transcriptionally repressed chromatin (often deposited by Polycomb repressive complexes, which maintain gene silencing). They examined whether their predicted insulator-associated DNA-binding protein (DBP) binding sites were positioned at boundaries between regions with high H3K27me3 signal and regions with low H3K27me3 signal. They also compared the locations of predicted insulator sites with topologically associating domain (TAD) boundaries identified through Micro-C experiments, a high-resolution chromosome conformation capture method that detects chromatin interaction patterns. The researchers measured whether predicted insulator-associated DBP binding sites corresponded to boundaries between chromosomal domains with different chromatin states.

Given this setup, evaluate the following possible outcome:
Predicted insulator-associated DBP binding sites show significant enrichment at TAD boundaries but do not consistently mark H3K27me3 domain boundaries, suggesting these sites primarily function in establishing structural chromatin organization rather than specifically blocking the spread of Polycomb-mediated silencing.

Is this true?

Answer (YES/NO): NO